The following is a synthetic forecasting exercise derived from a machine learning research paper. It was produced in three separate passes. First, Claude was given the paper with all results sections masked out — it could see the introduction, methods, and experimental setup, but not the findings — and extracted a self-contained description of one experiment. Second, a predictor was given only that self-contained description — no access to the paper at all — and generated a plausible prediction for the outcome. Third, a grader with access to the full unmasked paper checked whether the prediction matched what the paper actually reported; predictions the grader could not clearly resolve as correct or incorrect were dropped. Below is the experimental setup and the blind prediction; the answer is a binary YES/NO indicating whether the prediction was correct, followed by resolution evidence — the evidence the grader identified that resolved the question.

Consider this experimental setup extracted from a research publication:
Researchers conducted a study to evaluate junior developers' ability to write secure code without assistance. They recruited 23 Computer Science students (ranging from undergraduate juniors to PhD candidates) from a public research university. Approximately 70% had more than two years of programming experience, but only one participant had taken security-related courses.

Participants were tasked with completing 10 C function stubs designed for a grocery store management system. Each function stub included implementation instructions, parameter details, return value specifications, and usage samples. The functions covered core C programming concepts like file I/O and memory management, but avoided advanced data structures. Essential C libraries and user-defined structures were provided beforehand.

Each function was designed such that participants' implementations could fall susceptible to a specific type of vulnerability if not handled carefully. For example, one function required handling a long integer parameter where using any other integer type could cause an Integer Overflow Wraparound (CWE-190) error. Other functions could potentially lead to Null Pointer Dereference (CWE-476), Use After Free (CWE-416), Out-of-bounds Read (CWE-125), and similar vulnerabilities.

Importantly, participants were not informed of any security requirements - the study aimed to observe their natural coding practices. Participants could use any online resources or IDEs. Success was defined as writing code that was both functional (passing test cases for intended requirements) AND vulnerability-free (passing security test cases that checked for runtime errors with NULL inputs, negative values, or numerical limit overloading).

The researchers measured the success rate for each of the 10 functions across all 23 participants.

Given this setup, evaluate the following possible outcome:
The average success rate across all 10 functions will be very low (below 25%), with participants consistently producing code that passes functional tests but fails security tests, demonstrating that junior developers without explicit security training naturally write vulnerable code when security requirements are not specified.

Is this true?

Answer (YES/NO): NO